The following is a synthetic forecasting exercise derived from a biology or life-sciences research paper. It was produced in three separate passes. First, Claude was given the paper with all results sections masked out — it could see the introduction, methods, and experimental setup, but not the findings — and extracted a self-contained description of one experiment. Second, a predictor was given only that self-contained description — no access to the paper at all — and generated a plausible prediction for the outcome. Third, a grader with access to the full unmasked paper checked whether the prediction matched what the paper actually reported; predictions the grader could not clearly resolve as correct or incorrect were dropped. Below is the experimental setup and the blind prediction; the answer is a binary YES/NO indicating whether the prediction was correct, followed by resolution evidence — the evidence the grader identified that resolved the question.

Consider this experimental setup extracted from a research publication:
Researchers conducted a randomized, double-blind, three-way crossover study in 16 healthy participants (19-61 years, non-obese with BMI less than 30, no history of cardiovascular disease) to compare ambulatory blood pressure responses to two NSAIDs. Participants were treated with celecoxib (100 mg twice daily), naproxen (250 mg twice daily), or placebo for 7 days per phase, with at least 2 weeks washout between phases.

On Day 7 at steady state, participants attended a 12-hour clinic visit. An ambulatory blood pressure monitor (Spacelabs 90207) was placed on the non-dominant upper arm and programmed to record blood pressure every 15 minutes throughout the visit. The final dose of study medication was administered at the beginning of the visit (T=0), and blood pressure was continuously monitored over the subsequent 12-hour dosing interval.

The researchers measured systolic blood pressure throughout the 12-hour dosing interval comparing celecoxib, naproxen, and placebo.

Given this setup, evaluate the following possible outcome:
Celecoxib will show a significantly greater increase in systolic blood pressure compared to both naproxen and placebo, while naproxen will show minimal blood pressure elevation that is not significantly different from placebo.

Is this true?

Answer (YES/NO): NO